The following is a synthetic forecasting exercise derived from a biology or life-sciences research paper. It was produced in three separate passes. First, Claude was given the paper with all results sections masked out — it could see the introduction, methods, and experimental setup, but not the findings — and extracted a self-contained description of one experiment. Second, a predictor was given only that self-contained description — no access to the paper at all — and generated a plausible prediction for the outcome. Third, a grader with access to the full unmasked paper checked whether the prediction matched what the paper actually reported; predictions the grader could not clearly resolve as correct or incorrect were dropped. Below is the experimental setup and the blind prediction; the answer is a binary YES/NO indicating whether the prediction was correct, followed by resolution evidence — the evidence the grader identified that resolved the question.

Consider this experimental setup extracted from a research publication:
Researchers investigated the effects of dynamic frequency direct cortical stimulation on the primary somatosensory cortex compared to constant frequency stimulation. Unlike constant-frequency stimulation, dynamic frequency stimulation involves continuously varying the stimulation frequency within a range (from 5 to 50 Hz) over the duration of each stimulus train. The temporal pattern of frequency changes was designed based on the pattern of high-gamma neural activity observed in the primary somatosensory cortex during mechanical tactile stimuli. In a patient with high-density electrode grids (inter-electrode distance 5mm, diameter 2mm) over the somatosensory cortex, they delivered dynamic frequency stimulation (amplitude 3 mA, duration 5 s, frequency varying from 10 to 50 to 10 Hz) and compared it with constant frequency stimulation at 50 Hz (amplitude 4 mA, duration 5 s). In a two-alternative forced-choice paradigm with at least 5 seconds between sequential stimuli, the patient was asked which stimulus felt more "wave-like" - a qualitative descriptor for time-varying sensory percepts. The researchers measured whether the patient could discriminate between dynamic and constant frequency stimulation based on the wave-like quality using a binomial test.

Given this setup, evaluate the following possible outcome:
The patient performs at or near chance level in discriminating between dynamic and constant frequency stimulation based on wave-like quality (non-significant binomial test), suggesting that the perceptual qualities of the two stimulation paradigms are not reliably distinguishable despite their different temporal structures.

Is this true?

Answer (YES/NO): NO